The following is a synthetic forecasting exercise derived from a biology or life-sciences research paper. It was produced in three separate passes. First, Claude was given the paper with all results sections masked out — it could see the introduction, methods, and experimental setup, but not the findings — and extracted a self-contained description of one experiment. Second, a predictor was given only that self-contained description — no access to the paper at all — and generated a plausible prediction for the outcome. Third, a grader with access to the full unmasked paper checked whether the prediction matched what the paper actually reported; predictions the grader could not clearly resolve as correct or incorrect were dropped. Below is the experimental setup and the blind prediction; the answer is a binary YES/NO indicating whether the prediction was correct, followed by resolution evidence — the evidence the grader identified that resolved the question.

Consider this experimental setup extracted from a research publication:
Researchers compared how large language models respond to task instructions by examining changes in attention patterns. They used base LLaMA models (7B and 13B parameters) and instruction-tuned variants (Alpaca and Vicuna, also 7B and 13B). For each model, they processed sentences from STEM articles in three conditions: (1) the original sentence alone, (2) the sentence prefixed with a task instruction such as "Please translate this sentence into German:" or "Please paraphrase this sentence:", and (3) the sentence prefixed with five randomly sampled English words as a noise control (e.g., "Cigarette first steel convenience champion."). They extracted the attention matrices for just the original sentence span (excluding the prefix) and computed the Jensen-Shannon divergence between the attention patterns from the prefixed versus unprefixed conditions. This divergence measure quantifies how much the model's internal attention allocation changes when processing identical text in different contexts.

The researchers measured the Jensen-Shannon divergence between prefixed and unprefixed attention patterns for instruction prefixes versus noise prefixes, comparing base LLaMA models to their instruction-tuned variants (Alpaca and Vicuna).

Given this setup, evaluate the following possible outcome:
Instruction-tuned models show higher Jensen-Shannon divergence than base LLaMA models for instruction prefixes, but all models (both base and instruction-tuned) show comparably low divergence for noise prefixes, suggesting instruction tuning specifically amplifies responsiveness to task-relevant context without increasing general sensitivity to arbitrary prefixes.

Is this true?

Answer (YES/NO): YES